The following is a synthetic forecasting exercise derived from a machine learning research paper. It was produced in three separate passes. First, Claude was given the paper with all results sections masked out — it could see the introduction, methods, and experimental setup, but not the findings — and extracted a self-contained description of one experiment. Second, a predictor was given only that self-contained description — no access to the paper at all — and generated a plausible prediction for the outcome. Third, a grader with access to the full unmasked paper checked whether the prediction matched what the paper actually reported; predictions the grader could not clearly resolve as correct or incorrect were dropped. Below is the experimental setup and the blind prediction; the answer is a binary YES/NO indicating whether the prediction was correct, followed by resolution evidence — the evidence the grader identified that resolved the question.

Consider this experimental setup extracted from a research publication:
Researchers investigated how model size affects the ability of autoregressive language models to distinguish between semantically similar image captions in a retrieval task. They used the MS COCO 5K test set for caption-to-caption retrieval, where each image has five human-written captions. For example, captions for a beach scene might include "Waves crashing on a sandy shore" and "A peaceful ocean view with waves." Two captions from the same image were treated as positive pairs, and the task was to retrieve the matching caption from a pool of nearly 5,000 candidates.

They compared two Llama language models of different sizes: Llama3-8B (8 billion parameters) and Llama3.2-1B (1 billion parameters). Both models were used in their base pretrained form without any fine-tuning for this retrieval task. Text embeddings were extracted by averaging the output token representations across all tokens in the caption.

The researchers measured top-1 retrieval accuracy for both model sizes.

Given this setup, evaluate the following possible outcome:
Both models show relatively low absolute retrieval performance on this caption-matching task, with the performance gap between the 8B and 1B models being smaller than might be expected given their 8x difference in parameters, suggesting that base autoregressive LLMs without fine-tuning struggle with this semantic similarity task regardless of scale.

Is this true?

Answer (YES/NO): YES